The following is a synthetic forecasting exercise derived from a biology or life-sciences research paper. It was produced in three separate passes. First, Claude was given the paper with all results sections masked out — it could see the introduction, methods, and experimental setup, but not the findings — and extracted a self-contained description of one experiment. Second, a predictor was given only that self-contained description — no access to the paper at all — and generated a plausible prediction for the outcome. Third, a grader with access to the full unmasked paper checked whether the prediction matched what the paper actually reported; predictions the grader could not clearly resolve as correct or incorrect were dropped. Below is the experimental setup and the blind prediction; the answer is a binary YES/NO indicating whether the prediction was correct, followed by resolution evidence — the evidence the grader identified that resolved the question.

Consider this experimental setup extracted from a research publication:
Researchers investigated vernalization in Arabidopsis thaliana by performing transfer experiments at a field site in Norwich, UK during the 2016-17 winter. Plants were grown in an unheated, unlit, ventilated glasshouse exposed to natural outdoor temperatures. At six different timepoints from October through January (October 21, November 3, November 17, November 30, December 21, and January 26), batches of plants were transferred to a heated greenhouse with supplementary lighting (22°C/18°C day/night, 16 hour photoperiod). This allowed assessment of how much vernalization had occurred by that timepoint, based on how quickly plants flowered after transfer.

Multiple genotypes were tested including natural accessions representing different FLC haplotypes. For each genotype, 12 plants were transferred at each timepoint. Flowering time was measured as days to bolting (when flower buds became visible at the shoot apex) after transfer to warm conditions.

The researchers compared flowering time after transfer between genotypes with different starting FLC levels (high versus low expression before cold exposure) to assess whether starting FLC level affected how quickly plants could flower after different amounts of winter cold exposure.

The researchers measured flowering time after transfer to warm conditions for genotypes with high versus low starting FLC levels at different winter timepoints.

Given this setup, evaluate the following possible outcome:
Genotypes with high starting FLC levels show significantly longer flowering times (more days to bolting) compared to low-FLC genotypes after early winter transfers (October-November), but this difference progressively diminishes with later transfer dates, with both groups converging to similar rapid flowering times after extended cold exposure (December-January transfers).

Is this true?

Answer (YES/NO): YES